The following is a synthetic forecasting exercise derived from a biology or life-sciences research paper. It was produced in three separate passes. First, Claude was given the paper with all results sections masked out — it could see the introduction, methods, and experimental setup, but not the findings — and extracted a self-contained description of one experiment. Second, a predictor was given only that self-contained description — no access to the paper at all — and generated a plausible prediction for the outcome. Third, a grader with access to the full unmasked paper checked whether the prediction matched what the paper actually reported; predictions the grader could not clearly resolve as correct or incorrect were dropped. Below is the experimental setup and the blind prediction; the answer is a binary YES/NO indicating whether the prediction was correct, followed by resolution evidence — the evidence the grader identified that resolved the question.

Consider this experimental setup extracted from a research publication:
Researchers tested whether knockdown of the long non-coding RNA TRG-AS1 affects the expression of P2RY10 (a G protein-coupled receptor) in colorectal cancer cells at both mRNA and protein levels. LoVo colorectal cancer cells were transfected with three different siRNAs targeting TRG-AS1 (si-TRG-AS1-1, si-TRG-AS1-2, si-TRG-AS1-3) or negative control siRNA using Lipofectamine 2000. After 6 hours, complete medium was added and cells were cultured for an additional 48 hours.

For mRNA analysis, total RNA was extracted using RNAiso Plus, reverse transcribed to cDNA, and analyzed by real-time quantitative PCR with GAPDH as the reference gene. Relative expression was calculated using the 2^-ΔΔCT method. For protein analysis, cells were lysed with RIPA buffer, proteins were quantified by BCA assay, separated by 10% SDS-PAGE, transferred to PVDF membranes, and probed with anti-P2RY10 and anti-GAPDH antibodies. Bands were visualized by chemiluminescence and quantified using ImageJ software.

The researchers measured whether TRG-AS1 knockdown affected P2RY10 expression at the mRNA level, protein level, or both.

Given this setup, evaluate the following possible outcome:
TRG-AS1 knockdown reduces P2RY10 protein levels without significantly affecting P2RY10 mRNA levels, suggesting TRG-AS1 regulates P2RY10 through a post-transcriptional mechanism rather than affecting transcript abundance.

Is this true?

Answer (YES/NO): NO